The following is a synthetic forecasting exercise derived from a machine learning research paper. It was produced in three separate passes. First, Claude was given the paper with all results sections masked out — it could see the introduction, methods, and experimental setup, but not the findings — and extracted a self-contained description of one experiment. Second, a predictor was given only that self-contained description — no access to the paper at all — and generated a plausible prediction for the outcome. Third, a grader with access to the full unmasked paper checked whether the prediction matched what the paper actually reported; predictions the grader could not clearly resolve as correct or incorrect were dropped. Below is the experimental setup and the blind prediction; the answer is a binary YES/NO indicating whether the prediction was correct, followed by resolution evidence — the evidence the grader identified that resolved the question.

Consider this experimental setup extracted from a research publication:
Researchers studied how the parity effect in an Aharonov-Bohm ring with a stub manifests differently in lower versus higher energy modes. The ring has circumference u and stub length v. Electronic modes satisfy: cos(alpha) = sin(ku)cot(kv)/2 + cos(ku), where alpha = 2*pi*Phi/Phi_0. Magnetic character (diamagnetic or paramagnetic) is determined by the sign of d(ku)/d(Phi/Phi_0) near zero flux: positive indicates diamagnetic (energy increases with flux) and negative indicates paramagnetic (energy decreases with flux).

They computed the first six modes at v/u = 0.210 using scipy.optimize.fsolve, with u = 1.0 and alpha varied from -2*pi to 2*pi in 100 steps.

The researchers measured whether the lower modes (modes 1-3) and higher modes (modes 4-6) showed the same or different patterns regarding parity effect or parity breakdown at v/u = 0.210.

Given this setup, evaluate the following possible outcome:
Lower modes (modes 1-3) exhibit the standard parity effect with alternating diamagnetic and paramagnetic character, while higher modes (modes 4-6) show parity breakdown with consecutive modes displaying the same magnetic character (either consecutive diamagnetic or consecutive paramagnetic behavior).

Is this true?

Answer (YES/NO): YES